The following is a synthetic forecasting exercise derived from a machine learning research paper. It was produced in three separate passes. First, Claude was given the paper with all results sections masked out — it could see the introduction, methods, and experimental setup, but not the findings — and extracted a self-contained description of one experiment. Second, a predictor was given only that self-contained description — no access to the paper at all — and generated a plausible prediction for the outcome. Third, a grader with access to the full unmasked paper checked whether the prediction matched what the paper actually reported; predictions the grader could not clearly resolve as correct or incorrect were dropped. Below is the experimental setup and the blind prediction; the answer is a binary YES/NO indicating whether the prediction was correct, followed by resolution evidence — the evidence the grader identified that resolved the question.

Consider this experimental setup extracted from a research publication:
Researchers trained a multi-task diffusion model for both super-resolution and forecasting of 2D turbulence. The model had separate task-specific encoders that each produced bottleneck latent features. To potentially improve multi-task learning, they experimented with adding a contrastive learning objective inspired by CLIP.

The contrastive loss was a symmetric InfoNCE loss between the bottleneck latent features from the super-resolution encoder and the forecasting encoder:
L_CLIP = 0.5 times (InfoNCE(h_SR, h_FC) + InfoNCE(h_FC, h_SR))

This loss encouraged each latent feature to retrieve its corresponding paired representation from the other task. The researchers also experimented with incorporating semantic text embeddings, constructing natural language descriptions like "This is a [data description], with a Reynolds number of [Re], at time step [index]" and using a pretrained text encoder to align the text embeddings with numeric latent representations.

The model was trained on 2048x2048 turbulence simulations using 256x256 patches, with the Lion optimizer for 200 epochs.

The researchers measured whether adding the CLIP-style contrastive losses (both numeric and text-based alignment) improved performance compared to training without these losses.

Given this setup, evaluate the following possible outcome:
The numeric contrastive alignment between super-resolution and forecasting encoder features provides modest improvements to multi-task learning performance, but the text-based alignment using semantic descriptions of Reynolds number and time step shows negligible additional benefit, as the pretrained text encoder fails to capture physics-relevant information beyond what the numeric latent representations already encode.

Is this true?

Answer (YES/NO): NO